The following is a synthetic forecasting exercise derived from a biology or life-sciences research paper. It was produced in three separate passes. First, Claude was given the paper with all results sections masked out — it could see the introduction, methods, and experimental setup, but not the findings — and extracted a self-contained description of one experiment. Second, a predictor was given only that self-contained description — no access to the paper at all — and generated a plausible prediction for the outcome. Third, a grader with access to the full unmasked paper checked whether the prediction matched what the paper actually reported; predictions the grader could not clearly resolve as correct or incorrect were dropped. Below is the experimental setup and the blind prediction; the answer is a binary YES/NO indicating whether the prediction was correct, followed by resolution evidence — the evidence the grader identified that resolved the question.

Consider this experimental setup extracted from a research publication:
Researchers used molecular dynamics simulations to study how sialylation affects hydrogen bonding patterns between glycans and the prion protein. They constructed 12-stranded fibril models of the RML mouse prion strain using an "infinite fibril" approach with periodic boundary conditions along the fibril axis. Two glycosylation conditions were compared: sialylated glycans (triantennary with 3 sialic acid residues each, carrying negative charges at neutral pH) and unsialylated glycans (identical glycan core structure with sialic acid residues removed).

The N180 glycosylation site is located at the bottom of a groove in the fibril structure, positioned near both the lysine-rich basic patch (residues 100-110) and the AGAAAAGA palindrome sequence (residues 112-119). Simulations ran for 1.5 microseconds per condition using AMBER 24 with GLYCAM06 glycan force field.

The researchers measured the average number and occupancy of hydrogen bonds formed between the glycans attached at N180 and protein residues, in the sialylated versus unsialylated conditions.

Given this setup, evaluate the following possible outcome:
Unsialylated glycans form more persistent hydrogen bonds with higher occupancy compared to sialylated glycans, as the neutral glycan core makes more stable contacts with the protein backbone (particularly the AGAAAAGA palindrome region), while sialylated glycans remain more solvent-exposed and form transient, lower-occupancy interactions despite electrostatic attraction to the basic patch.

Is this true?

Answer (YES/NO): NO